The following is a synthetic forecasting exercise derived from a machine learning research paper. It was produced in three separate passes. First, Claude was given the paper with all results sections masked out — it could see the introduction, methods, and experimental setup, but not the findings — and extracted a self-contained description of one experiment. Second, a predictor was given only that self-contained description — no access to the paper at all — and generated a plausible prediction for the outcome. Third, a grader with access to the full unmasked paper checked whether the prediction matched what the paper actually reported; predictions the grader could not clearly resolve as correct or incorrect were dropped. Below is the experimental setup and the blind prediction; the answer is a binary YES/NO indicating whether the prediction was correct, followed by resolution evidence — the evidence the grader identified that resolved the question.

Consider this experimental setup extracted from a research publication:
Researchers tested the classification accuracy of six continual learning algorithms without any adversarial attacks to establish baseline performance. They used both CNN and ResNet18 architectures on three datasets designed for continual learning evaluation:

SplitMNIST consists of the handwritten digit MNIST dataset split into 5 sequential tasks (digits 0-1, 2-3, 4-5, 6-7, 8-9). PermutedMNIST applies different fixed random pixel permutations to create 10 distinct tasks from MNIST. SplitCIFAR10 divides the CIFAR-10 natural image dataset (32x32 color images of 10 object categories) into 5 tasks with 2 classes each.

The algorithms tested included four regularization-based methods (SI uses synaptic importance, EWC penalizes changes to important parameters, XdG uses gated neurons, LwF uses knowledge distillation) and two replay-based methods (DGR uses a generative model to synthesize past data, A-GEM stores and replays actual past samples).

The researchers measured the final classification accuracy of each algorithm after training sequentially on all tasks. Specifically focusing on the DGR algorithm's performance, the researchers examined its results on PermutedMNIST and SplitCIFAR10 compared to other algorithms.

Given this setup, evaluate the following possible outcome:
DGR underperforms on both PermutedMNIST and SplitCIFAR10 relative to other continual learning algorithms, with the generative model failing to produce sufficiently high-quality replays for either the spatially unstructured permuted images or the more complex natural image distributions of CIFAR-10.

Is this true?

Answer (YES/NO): YES